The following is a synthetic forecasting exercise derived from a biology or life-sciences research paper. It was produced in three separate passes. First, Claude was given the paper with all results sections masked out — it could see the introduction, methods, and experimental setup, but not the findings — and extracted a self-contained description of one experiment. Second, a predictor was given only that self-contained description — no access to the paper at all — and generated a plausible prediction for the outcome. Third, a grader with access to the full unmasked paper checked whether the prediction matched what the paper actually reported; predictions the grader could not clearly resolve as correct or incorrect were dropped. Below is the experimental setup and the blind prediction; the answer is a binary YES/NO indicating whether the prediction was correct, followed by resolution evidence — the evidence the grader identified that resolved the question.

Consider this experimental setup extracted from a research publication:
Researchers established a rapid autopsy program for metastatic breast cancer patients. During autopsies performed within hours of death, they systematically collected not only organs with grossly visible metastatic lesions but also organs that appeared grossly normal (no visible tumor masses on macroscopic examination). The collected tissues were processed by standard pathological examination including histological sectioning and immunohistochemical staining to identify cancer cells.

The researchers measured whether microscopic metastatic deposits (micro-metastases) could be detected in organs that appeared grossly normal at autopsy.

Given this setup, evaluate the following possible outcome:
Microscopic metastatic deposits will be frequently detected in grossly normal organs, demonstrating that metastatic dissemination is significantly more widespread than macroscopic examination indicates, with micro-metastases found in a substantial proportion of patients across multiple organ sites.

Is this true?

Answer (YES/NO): NO